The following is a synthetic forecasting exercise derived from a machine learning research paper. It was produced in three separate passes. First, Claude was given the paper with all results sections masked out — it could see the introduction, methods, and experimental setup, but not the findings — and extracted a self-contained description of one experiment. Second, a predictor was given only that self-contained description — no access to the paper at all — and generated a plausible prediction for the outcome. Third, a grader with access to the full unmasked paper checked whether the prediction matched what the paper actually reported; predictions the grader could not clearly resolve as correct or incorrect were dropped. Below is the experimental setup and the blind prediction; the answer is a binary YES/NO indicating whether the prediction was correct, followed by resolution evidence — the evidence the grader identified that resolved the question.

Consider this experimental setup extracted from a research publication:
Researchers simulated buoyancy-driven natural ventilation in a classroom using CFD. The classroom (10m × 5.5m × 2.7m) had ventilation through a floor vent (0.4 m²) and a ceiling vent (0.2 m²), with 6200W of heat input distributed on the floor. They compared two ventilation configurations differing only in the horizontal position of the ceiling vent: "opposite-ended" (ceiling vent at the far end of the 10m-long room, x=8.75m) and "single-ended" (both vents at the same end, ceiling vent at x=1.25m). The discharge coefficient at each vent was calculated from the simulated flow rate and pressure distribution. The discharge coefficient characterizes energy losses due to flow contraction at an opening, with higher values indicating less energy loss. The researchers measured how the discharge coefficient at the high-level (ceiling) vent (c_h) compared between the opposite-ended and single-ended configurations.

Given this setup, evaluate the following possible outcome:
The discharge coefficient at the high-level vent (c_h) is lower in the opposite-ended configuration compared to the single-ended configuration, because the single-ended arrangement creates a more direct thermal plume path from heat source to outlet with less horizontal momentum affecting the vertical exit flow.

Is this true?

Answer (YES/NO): YES